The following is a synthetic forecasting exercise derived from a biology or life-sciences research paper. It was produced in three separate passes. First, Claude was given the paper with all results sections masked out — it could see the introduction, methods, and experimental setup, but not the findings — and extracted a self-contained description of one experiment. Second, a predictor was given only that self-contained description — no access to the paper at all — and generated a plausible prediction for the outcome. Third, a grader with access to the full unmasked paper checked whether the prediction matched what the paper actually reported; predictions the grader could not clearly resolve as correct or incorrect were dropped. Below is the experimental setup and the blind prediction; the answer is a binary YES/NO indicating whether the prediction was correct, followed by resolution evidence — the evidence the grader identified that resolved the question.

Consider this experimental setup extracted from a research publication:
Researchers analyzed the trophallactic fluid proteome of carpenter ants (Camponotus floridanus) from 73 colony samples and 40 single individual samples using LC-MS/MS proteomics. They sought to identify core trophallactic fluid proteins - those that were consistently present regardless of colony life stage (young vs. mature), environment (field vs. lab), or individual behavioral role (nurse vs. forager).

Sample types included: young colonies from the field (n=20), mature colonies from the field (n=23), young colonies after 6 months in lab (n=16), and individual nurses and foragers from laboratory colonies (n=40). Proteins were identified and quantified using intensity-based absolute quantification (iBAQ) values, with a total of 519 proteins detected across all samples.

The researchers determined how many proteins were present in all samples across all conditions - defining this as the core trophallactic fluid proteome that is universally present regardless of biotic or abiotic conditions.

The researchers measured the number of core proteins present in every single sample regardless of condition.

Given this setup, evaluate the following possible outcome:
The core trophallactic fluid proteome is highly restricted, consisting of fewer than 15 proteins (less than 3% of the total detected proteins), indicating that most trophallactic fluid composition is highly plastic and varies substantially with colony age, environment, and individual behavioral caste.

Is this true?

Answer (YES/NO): NO